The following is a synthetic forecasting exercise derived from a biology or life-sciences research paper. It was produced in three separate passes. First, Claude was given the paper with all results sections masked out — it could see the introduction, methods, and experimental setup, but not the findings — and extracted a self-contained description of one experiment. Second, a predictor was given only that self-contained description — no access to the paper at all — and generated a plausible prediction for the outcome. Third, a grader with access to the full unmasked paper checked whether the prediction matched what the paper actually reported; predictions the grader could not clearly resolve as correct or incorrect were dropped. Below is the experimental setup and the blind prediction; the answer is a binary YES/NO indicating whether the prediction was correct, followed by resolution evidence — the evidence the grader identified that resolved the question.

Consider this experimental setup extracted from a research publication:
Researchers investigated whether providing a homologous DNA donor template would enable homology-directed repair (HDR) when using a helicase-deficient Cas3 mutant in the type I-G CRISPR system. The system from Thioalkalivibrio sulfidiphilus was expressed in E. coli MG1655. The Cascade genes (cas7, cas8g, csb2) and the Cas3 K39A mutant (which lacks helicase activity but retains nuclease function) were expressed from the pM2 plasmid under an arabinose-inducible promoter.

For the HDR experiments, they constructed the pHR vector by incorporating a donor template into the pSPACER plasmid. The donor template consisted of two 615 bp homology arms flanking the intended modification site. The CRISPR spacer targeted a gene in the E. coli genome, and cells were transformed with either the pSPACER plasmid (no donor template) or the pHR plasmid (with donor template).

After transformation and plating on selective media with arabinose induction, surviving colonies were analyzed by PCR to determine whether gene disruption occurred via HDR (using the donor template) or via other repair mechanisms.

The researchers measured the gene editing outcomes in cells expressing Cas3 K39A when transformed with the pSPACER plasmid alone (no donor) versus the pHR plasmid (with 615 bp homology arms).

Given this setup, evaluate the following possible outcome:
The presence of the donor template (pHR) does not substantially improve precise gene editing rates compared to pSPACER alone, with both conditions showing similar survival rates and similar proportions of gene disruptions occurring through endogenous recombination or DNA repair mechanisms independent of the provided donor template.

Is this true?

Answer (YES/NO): NO